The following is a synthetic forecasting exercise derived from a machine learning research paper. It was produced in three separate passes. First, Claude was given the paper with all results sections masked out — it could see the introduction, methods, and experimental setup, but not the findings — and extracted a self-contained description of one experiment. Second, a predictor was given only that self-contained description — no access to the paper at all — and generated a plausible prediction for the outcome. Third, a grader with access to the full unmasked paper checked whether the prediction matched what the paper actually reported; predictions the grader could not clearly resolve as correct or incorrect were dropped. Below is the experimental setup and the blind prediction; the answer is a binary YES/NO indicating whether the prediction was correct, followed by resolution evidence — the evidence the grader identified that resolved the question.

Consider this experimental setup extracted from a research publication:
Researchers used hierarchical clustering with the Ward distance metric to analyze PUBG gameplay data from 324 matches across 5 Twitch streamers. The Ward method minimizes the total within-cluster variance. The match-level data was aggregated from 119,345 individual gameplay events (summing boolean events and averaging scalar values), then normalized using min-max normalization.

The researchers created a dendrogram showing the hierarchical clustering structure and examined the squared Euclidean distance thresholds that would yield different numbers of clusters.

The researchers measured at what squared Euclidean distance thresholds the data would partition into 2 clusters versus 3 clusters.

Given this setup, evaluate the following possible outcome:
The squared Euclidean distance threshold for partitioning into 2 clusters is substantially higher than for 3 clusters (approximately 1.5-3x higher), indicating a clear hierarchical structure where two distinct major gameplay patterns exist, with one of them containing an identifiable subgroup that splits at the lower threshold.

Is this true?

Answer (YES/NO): YES